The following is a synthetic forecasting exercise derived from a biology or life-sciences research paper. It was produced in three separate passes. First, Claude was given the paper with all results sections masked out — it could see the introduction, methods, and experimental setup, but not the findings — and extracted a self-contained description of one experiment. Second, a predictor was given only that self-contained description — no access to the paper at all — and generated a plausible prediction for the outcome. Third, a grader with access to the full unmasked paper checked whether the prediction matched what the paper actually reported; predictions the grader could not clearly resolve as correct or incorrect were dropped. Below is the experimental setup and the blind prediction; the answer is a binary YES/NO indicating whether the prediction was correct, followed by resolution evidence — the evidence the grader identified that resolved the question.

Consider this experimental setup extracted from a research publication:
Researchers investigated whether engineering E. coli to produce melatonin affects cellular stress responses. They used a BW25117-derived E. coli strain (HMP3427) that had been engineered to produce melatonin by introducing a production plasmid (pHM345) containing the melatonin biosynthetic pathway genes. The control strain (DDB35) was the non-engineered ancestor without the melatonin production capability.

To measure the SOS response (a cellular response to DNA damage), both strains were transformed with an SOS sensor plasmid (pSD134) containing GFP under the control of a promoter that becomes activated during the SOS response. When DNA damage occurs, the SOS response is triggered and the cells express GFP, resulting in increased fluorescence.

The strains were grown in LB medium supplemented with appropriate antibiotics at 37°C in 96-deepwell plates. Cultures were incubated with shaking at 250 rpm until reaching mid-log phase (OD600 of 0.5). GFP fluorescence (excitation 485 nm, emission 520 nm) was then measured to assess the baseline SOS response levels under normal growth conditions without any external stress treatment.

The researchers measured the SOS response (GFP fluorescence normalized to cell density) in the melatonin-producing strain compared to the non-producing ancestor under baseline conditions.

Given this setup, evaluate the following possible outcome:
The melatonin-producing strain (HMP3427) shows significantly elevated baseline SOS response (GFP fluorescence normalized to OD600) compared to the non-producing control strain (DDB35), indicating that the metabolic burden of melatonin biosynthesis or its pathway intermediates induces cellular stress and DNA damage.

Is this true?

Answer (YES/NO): NO